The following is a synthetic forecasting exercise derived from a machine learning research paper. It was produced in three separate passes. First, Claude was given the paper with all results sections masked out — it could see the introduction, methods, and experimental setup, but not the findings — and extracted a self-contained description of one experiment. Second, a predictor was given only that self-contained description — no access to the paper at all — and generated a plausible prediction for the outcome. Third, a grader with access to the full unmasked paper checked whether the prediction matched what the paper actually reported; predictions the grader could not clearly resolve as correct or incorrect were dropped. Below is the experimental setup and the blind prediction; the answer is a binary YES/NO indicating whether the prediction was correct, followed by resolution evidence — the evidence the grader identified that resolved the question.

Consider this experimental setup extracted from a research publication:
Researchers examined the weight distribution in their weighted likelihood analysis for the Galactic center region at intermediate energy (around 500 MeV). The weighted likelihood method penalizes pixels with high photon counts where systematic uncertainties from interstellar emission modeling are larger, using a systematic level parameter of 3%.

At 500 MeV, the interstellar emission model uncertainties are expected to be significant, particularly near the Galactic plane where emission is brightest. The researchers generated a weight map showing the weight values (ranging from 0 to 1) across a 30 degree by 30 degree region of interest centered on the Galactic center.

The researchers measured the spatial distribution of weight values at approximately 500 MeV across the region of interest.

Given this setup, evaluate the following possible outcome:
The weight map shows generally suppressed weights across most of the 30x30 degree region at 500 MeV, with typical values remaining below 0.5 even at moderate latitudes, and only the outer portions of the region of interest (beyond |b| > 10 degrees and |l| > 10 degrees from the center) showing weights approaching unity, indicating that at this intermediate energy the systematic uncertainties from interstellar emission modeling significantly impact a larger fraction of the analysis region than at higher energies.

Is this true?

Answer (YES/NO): NO